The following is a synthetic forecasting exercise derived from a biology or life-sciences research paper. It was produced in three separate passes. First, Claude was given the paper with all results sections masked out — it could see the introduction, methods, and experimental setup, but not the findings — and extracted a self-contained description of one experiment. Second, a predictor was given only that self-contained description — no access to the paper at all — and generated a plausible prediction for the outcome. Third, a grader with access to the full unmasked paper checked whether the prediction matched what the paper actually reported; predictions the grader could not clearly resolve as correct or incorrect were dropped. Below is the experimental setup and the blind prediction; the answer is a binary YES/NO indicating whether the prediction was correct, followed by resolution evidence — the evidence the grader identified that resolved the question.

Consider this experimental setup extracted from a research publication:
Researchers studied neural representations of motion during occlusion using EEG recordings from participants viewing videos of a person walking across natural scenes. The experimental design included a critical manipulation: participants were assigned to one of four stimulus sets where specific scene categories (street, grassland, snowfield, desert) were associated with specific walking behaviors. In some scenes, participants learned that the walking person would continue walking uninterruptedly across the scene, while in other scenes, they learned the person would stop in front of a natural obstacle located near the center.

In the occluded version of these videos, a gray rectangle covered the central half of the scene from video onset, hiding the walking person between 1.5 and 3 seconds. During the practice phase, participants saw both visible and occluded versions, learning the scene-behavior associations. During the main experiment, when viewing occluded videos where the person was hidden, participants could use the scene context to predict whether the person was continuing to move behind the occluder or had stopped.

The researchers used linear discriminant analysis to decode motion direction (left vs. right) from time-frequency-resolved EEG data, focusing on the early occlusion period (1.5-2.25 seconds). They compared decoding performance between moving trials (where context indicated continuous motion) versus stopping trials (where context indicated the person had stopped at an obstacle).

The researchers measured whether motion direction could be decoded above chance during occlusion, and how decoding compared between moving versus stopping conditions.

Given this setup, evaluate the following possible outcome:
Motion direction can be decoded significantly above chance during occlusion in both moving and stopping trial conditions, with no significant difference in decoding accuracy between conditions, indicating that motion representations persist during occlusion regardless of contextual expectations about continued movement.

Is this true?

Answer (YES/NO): NO